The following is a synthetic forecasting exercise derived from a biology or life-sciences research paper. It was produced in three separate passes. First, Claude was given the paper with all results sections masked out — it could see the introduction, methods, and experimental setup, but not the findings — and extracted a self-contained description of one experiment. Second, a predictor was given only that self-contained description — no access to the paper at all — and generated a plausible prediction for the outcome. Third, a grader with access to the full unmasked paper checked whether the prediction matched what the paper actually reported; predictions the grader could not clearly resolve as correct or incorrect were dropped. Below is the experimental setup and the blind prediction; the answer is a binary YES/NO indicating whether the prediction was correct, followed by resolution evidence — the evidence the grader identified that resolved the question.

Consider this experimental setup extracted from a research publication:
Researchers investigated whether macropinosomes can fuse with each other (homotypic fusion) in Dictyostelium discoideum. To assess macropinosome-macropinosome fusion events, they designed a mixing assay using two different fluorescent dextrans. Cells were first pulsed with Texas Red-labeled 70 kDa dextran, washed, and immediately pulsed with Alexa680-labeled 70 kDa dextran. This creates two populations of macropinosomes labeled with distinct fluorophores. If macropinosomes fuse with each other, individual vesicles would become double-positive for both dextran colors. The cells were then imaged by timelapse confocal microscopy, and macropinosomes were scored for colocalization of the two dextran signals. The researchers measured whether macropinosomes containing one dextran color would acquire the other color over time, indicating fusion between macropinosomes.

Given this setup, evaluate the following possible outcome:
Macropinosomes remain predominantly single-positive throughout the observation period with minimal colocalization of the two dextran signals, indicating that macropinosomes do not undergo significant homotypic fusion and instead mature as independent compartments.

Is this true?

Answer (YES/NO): NO